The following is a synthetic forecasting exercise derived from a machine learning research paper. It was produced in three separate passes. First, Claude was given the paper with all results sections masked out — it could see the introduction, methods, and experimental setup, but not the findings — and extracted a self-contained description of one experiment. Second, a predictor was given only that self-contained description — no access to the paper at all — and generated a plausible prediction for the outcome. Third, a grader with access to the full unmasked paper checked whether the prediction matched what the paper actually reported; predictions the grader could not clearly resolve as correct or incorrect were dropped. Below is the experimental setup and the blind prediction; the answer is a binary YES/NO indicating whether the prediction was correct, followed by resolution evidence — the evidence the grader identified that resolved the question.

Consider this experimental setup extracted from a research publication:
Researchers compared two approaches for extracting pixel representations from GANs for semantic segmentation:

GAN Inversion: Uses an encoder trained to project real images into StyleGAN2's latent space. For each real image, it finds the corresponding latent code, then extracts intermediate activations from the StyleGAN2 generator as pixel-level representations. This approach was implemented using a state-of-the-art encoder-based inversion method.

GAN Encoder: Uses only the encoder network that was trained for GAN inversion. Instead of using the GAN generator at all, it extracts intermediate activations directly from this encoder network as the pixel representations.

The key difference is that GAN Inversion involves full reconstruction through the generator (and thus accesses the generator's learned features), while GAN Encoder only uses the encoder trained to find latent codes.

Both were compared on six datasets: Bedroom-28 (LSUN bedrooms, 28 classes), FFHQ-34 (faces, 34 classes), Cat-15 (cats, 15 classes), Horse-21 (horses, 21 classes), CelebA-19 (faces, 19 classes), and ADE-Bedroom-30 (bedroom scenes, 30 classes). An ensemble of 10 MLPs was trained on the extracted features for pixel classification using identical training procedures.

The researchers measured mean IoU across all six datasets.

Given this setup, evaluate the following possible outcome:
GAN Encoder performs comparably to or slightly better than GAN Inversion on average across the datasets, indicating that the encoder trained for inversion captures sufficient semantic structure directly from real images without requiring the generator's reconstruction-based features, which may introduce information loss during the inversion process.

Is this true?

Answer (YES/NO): NO